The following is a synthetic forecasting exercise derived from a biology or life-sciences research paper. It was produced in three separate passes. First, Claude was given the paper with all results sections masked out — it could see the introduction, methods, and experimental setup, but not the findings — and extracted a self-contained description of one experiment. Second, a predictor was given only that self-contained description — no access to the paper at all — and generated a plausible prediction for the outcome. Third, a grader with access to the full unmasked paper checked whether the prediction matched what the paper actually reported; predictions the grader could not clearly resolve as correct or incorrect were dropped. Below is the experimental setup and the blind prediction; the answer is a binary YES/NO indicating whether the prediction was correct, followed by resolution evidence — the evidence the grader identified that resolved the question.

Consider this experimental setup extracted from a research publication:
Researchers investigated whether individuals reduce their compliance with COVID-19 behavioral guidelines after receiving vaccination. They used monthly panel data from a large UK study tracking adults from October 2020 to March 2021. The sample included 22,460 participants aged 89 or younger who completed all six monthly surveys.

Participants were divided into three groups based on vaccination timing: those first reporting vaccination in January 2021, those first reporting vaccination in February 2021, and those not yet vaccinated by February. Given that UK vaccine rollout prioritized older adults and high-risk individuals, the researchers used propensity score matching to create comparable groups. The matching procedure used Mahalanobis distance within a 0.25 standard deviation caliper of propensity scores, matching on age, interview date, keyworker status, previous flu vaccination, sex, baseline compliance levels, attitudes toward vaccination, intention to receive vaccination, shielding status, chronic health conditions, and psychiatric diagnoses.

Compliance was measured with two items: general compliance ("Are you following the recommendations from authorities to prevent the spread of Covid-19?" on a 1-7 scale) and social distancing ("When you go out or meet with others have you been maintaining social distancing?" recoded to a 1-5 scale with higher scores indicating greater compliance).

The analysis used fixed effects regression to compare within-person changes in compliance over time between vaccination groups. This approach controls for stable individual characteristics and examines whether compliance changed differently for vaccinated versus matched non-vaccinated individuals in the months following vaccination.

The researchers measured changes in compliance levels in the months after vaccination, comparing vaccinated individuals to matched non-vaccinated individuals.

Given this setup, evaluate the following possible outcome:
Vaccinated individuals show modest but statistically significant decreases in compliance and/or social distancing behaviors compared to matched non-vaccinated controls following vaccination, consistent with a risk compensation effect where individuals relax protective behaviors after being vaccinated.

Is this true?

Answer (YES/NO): NO